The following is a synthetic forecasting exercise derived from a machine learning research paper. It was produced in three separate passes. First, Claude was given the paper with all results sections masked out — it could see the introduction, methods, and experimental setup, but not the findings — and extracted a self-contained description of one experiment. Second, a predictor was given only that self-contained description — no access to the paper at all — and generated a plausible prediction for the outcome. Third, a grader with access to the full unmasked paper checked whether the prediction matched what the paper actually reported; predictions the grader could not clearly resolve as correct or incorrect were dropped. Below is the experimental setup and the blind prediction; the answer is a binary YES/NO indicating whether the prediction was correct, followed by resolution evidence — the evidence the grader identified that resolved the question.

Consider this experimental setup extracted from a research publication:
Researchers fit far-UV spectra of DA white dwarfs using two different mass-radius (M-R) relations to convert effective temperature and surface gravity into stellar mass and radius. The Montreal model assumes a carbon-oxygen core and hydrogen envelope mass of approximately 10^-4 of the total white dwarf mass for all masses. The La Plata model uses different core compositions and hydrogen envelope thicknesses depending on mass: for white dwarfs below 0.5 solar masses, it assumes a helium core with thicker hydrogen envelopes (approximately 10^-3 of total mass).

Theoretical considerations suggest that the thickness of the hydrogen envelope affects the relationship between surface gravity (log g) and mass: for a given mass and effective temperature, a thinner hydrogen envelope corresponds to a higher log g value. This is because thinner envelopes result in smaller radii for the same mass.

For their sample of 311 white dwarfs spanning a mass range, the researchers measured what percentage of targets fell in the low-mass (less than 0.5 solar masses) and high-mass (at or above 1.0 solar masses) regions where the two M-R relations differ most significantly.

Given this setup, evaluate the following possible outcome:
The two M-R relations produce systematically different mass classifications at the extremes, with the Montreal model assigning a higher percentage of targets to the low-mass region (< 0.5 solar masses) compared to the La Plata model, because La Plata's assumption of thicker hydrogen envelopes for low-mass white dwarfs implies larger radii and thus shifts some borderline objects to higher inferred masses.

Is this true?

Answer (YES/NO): YES